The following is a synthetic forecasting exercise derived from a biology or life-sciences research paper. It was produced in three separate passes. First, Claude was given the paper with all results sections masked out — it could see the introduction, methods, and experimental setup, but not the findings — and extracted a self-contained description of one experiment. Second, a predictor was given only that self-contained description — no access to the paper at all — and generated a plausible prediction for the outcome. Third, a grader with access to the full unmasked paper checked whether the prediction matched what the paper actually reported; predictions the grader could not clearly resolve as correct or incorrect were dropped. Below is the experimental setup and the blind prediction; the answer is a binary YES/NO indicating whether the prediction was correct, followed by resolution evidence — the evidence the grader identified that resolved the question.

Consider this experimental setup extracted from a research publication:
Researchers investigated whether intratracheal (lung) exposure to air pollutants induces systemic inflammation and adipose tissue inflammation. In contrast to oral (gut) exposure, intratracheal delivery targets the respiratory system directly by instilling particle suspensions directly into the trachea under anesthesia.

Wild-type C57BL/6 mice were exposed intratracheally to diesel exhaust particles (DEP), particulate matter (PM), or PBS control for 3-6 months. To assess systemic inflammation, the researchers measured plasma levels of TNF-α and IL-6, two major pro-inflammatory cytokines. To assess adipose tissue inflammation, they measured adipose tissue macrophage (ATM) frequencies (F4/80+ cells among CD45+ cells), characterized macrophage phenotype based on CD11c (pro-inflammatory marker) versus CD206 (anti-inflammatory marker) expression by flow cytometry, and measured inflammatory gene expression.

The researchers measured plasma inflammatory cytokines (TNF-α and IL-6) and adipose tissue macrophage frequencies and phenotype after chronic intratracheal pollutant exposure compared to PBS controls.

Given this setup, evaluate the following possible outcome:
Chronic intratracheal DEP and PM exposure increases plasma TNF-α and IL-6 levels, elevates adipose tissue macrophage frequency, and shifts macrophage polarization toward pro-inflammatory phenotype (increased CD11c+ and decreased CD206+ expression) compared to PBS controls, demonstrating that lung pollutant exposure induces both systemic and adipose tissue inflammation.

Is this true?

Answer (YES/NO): NO